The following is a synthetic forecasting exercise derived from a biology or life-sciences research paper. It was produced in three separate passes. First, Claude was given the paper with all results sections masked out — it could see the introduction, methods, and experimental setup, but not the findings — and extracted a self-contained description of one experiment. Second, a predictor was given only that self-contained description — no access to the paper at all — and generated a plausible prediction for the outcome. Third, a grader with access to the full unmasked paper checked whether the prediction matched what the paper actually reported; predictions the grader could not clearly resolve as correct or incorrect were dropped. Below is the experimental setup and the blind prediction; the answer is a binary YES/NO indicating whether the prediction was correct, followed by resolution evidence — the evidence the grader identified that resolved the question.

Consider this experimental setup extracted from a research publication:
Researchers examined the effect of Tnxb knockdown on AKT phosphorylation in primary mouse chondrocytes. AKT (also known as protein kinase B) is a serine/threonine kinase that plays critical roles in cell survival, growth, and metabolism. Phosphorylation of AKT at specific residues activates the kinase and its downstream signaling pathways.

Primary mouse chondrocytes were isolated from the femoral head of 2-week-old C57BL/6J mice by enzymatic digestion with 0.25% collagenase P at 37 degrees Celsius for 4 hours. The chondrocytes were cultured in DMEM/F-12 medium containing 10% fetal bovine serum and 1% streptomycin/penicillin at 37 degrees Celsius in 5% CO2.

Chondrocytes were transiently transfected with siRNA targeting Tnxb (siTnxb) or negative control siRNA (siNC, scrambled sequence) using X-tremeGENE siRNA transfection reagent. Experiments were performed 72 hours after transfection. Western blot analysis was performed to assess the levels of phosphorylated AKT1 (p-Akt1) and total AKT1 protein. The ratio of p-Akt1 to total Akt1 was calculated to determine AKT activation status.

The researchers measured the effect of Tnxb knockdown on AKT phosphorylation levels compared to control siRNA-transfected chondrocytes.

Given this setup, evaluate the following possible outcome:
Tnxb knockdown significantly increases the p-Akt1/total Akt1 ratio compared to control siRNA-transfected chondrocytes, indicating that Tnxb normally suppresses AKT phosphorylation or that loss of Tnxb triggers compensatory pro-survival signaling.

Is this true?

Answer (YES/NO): NO